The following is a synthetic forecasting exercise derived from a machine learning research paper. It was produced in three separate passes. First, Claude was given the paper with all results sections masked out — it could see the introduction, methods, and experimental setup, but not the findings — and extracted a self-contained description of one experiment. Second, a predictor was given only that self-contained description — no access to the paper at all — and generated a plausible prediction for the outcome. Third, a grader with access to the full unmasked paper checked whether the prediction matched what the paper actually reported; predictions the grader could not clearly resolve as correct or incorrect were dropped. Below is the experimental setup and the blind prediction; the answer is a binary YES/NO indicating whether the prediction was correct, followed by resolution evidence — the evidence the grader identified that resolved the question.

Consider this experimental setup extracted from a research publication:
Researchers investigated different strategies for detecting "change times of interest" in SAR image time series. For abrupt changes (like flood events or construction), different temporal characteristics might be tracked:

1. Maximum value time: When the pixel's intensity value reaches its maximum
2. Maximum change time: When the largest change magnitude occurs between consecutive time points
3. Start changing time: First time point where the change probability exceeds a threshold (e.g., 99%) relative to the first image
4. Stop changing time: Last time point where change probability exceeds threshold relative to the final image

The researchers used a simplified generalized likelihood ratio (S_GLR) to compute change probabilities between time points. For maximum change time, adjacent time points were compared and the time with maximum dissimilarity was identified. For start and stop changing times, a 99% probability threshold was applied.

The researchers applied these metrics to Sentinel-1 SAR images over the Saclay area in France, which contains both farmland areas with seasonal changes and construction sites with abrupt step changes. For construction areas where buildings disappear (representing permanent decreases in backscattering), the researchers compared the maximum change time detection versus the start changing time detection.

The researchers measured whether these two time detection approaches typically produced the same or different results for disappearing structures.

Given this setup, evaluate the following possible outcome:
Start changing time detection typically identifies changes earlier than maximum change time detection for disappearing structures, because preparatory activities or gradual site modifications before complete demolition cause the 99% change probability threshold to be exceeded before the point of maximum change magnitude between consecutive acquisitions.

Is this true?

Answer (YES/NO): NO